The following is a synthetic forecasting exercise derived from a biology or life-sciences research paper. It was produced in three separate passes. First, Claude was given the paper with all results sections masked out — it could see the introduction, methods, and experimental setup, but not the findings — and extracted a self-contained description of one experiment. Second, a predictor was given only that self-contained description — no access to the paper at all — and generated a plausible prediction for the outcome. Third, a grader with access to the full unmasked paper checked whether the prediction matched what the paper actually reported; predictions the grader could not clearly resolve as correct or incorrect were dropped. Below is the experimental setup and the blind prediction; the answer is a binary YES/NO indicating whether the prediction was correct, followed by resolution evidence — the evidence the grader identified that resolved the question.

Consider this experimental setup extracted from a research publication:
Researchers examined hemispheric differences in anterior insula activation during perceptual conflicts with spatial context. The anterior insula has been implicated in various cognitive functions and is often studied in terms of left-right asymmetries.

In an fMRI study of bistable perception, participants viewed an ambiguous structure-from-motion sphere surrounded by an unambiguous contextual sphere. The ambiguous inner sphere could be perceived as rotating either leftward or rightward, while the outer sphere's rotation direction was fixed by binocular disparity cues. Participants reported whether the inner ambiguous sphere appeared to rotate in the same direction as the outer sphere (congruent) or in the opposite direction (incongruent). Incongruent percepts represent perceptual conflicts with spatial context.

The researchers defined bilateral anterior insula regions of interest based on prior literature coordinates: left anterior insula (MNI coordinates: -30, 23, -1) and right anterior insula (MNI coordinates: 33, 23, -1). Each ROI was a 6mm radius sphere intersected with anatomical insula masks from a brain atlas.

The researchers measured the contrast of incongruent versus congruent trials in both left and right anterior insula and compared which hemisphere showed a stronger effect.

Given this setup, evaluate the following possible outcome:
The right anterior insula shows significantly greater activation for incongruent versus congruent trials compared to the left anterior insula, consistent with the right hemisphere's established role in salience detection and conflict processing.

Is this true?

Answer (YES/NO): NO